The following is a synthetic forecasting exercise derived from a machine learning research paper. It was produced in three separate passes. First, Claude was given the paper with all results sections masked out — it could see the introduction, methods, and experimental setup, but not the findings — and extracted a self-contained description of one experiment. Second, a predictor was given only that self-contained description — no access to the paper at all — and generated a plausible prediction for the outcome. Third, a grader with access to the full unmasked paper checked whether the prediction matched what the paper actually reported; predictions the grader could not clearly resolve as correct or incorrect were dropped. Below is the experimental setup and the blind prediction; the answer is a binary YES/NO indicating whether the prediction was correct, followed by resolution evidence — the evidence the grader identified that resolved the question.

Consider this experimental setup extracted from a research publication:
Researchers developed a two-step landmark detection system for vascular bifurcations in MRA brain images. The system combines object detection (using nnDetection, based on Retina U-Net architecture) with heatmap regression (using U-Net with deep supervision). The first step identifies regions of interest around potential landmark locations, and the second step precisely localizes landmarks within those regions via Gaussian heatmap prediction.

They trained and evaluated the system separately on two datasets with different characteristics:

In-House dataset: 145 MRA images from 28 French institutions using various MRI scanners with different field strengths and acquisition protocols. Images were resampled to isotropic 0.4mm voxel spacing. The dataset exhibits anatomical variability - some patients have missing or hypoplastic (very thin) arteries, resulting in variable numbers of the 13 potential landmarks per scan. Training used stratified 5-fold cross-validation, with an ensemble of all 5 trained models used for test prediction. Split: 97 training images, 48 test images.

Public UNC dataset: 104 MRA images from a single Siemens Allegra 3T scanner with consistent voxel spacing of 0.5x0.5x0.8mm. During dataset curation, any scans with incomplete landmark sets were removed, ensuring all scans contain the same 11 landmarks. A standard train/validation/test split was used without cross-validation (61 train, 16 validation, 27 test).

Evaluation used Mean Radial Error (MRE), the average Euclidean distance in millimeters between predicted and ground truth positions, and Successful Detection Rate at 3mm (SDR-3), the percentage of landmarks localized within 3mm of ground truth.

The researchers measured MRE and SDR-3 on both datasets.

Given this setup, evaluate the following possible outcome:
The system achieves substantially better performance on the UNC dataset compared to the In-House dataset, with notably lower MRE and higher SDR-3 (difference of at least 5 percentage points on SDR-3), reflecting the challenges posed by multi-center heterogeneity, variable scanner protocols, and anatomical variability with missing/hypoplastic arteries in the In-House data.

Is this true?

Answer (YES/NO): YES